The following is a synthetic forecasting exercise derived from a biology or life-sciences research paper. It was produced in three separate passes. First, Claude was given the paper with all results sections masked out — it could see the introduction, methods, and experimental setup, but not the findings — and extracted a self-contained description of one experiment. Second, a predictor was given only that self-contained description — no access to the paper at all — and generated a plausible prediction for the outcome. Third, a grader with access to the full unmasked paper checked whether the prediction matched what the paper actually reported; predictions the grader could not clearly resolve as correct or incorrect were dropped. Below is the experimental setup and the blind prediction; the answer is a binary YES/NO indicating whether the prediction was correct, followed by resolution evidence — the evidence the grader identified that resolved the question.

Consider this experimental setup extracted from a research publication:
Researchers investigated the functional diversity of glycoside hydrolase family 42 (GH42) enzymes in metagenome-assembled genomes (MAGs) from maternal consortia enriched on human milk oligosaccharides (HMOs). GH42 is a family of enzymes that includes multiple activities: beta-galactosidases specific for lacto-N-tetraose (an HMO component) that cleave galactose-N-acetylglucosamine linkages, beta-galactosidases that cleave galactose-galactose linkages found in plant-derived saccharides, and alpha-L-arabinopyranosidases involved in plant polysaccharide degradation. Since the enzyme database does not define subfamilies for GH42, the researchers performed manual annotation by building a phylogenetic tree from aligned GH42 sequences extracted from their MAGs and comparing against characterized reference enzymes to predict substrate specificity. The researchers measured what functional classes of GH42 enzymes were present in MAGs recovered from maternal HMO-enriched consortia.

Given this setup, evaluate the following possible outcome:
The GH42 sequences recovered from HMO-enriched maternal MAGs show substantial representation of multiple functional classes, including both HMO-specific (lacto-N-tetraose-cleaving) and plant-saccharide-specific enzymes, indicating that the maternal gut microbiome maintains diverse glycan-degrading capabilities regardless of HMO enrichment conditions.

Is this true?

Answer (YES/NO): YES